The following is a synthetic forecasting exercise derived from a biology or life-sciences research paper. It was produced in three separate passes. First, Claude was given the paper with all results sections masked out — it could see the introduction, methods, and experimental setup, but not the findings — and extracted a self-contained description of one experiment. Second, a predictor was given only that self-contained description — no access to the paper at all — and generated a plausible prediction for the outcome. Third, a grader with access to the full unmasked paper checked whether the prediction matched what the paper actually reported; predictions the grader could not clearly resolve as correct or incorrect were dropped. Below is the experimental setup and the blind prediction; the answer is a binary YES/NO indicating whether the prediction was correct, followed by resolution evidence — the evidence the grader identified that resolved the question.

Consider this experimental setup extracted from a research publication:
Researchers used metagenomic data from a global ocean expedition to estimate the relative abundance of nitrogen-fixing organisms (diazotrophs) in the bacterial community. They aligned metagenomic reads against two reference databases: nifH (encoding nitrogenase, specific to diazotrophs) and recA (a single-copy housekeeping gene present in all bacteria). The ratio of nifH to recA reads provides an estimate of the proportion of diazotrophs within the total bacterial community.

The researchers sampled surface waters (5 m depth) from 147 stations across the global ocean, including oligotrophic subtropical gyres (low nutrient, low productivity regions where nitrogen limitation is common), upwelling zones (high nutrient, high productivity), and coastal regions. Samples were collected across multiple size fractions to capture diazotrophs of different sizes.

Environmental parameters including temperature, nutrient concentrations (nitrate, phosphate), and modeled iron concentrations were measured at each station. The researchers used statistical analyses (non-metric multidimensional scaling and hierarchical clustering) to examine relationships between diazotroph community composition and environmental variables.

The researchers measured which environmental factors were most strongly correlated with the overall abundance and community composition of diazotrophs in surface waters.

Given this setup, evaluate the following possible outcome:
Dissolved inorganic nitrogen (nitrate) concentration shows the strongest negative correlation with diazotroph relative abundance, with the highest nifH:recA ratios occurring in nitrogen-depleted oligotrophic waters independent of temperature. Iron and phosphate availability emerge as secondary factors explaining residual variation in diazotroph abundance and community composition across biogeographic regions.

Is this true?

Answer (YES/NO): NO